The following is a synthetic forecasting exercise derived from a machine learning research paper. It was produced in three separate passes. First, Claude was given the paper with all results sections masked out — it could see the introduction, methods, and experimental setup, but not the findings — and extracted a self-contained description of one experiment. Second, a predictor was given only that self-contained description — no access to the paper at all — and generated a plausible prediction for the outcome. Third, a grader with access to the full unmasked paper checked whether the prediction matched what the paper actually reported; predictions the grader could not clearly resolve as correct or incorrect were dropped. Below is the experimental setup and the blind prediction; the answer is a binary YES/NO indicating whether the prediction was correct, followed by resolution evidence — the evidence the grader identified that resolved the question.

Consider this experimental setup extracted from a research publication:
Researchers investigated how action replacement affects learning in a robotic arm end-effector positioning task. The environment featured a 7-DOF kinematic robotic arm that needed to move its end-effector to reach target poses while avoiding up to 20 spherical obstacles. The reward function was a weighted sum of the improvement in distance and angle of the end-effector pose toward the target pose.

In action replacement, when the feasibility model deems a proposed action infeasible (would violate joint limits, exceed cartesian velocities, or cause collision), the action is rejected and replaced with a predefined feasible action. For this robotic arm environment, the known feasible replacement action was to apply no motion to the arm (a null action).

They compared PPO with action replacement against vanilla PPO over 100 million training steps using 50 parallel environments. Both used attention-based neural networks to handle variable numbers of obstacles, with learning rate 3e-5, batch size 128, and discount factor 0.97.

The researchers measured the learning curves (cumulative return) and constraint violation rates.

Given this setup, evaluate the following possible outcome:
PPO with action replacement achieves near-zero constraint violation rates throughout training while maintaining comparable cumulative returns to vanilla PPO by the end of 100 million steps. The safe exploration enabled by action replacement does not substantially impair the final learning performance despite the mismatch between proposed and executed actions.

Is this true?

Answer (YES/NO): NO